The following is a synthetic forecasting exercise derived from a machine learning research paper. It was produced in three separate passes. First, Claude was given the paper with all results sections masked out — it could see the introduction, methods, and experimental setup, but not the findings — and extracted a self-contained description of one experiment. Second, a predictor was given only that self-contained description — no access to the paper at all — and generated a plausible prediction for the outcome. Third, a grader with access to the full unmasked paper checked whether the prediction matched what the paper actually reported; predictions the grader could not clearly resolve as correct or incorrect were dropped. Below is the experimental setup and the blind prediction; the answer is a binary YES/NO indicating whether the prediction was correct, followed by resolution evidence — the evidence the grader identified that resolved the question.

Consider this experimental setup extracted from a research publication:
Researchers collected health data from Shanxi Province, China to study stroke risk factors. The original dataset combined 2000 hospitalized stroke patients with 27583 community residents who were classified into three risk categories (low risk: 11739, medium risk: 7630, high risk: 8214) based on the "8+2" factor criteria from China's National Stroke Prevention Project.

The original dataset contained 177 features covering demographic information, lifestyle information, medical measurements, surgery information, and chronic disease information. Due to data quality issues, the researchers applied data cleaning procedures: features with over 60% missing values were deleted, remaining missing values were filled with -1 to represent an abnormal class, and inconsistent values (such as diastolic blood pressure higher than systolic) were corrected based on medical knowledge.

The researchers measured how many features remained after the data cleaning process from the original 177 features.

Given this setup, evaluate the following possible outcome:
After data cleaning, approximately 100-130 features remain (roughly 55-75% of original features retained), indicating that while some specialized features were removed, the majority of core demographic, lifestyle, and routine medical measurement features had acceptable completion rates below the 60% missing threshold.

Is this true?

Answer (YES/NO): NO